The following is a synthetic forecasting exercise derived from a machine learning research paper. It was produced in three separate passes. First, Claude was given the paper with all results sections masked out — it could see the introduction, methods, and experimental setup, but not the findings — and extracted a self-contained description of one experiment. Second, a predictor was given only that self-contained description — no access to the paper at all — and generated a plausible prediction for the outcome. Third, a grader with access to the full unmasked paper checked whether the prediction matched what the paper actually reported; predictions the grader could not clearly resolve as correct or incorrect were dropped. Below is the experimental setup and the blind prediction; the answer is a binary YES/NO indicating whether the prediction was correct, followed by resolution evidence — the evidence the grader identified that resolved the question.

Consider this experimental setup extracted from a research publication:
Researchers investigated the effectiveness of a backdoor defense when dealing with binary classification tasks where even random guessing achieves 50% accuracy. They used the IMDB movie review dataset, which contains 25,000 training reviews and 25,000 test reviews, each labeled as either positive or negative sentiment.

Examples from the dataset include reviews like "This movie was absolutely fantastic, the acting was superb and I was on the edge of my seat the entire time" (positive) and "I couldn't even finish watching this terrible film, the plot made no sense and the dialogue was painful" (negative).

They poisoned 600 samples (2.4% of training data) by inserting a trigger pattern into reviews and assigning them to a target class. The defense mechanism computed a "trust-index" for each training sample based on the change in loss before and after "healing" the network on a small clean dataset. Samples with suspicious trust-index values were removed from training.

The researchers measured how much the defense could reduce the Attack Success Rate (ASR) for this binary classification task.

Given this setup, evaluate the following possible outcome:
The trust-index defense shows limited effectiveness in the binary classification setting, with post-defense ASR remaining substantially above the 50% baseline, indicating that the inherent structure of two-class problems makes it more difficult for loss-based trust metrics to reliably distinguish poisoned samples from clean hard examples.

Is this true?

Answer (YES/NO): NO